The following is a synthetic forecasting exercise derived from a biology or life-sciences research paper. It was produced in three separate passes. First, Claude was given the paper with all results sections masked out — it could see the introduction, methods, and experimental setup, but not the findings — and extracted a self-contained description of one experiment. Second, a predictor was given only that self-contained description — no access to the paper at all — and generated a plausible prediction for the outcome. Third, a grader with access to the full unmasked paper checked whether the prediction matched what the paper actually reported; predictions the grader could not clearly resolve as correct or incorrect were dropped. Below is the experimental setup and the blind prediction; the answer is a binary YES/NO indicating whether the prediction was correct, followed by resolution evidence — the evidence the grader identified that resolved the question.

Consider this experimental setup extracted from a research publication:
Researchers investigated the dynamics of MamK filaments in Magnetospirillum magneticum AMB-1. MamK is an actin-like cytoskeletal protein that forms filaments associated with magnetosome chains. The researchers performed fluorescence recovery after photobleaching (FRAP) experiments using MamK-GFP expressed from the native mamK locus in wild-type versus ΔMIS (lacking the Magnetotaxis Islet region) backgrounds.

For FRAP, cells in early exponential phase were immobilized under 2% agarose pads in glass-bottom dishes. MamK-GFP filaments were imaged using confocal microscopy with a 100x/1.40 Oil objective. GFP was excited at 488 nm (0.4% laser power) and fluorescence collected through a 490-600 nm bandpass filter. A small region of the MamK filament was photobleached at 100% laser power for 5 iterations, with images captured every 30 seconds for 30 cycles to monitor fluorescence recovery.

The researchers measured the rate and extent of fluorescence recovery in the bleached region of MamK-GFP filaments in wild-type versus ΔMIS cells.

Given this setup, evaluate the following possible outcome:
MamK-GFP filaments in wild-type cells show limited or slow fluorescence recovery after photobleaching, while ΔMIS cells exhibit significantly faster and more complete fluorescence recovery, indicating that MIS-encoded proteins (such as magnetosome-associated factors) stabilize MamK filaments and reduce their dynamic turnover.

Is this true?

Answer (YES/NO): NO